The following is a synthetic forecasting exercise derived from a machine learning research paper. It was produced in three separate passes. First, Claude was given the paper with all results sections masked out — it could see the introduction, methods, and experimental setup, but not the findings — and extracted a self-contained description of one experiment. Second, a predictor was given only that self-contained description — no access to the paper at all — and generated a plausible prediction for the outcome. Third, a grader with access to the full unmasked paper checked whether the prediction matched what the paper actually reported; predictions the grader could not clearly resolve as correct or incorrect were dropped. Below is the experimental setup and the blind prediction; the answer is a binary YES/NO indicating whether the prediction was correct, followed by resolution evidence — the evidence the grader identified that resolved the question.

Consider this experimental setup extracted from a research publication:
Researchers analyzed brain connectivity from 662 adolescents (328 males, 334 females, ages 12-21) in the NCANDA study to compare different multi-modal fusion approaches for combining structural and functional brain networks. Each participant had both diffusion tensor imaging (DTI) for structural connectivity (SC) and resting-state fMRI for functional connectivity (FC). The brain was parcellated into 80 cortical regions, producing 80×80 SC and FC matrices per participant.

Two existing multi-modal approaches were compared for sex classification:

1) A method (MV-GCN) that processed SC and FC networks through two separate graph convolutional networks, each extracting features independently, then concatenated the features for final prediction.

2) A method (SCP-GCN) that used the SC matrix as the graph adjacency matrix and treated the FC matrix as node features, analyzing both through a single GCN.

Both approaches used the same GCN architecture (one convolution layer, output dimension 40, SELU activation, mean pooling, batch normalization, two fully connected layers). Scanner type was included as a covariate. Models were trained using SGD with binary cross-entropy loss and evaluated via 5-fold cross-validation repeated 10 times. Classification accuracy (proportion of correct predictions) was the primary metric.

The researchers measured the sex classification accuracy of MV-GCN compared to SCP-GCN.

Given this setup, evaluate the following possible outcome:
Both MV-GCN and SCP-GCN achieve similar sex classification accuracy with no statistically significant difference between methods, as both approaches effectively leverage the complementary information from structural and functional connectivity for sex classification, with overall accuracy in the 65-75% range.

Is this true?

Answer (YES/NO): NO